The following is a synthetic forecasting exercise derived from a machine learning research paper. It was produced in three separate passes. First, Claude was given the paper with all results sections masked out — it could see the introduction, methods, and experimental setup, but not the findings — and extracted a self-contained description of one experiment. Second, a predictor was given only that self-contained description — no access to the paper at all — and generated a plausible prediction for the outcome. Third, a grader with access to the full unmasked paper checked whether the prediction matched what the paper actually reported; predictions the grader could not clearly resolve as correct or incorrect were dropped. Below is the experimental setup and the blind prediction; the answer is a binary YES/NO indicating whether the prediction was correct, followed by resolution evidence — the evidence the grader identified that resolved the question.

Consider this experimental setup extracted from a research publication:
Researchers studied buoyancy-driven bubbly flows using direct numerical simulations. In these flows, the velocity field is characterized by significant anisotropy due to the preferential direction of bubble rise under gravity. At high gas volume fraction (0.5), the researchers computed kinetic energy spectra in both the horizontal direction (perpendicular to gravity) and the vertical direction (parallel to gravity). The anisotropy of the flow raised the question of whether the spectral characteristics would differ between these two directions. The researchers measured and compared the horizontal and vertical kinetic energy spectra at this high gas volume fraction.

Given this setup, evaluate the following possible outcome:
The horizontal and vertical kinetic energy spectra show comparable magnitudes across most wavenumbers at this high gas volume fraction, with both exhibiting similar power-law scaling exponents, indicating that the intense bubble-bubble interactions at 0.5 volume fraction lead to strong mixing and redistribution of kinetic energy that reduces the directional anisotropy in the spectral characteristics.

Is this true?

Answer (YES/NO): NO